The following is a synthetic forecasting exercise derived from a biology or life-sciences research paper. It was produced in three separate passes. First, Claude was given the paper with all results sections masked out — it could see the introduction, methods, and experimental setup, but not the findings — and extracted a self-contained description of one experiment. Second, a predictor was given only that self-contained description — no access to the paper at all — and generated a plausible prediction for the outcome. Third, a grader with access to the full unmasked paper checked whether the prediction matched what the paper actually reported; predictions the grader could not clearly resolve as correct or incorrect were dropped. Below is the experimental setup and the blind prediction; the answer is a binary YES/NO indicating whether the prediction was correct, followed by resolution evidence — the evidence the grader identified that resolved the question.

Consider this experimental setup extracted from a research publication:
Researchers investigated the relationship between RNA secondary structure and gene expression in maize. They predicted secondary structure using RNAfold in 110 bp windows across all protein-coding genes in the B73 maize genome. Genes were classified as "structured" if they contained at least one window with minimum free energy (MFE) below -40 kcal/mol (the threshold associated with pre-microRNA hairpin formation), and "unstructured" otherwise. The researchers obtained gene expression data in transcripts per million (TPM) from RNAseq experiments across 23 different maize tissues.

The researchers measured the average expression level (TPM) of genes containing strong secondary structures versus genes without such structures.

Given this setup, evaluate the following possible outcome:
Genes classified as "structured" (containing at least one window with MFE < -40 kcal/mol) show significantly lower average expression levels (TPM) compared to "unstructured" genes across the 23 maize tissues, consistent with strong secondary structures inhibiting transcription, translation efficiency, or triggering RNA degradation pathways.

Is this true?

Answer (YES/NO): NO